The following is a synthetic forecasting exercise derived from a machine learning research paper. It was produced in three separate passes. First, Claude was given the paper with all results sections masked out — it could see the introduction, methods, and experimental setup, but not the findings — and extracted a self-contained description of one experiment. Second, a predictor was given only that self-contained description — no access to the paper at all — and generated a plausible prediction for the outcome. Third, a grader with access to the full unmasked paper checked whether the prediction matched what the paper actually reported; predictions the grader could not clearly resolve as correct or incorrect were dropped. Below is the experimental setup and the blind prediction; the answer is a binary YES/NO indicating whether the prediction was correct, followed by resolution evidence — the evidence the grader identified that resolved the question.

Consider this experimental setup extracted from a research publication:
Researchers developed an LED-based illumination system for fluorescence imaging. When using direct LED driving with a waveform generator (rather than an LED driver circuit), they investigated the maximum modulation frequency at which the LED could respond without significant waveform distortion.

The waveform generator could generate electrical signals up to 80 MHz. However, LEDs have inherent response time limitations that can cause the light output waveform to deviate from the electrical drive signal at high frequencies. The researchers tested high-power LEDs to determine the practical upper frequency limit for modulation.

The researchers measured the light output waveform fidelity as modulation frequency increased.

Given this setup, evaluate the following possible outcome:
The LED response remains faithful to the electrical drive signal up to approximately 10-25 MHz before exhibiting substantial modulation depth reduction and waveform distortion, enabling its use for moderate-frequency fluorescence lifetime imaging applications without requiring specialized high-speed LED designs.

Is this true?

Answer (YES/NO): NO